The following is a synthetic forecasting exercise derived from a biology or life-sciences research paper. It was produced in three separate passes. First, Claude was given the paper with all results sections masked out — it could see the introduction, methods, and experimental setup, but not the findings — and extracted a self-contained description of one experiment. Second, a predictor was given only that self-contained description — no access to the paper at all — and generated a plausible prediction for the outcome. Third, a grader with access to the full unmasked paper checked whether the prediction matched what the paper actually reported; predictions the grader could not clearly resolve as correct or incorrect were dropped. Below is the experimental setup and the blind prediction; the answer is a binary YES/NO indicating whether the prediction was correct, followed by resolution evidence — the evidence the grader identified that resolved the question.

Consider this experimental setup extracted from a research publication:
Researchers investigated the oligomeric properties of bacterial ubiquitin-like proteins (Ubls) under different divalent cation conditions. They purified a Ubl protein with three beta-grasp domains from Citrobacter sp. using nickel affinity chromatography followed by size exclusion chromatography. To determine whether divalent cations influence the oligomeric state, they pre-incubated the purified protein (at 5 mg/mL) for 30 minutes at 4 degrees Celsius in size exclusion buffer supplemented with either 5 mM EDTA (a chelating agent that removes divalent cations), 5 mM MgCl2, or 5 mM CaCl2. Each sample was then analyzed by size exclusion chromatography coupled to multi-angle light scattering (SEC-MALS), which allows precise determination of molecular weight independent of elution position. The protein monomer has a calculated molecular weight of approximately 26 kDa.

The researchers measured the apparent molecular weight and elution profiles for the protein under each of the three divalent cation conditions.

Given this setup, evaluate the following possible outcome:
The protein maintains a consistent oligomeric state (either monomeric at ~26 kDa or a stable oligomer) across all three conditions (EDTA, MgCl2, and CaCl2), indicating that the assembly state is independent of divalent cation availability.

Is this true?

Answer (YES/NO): NO